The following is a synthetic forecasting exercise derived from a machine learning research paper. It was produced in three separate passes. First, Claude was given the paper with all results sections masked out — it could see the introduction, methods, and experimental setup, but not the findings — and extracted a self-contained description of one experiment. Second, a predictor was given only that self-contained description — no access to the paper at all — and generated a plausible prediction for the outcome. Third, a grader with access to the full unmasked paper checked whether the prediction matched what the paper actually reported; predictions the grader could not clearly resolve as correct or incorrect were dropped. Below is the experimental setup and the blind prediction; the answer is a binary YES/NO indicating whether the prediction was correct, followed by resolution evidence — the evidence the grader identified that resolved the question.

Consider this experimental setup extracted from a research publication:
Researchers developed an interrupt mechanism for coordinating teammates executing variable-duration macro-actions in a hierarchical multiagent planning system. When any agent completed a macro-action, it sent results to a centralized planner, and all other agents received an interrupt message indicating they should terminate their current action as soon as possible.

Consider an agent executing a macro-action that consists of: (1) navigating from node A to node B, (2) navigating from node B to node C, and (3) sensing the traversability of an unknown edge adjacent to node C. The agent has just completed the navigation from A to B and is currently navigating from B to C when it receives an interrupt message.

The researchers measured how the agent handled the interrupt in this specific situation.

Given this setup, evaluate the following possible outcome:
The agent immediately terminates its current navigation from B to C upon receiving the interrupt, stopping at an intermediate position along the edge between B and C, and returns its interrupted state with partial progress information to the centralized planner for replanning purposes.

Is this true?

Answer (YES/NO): NO